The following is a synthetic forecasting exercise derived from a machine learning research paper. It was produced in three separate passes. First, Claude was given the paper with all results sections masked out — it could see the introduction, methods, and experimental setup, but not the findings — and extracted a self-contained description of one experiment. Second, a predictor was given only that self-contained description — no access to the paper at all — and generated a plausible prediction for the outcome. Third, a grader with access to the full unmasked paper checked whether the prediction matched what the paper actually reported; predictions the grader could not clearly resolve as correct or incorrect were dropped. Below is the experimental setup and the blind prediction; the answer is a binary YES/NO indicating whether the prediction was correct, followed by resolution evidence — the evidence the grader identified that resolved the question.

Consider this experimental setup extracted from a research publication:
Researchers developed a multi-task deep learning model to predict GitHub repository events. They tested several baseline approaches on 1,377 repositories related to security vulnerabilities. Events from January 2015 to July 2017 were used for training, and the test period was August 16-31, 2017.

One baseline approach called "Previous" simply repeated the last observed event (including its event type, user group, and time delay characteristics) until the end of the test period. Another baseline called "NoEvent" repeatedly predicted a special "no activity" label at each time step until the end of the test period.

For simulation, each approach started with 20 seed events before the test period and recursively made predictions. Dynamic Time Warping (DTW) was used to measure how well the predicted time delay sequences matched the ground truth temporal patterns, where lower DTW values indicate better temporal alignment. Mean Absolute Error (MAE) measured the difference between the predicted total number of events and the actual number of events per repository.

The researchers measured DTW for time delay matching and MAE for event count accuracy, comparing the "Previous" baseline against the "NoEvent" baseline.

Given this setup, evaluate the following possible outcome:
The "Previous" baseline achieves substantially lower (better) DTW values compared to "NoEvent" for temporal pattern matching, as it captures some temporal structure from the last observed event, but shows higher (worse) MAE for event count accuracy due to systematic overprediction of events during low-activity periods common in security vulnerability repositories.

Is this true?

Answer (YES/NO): NO